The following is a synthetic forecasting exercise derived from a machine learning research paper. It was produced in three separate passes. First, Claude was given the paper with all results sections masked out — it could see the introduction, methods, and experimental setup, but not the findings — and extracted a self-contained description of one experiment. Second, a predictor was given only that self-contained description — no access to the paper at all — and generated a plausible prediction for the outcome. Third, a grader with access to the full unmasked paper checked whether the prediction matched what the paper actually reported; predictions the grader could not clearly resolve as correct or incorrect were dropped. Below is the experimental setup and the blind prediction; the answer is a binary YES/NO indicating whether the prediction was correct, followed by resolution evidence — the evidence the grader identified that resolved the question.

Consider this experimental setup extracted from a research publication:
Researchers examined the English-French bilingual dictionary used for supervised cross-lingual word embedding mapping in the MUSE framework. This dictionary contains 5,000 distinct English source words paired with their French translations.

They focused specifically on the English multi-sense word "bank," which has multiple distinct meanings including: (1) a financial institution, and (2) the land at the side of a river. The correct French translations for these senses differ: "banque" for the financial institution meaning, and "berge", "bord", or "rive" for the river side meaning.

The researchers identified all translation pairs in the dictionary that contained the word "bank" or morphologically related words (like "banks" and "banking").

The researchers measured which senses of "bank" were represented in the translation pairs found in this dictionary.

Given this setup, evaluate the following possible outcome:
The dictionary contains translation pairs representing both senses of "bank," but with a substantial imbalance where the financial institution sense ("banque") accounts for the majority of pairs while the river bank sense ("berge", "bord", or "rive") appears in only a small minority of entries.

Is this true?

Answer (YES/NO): NO